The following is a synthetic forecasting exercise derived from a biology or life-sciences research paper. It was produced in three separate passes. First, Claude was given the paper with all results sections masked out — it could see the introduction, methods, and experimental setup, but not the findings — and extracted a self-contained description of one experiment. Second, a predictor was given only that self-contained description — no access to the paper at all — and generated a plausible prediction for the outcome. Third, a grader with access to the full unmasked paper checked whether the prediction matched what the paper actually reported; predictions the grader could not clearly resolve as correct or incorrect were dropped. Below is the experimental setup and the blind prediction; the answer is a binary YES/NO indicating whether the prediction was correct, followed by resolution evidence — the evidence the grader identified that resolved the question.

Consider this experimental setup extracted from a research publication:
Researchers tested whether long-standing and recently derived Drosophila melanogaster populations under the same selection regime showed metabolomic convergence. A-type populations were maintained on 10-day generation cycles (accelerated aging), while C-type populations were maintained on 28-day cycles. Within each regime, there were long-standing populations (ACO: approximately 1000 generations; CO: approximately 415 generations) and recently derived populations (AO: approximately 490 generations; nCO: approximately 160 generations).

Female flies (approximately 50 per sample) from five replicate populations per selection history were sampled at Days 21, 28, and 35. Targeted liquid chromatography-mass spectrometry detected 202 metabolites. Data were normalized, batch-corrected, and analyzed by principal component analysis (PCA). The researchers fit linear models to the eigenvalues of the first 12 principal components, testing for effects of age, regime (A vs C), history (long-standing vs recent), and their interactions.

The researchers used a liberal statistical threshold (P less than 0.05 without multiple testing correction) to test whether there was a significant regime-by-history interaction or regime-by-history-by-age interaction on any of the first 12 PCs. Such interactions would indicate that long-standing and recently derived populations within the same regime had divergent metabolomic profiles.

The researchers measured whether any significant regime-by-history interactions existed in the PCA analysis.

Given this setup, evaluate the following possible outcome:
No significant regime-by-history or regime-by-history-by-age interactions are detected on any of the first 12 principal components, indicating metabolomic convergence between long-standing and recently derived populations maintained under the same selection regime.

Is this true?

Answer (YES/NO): YES